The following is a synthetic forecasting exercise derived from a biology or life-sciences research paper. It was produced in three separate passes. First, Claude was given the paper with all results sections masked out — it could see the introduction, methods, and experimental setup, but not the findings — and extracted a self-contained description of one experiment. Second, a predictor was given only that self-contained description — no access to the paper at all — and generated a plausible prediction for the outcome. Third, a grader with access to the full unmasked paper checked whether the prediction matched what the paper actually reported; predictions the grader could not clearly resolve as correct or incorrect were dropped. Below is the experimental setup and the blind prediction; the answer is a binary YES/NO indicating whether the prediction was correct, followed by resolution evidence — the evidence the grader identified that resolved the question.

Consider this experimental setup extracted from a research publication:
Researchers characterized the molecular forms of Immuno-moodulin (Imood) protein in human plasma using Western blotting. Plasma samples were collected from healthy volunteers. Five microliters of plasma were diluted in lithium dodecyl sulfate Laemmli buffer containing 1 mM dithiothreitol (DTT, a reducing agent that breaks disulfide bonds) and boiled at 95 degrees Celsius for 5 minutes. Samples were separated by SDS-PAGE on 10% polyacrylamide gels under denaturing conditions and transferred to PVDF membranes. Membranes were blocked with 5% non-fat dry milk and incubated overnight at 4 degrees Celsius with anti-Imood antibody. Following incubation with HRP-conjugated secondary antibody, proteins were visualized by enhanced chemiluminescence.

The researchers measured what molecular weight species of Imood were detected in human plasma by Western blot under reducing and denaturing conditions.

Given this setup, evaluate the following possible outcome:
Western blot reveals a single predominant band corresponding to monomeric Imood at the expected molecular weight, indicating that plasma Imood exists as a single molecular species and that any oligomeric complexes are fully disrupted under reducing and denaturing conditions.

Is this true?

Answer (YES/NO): NO